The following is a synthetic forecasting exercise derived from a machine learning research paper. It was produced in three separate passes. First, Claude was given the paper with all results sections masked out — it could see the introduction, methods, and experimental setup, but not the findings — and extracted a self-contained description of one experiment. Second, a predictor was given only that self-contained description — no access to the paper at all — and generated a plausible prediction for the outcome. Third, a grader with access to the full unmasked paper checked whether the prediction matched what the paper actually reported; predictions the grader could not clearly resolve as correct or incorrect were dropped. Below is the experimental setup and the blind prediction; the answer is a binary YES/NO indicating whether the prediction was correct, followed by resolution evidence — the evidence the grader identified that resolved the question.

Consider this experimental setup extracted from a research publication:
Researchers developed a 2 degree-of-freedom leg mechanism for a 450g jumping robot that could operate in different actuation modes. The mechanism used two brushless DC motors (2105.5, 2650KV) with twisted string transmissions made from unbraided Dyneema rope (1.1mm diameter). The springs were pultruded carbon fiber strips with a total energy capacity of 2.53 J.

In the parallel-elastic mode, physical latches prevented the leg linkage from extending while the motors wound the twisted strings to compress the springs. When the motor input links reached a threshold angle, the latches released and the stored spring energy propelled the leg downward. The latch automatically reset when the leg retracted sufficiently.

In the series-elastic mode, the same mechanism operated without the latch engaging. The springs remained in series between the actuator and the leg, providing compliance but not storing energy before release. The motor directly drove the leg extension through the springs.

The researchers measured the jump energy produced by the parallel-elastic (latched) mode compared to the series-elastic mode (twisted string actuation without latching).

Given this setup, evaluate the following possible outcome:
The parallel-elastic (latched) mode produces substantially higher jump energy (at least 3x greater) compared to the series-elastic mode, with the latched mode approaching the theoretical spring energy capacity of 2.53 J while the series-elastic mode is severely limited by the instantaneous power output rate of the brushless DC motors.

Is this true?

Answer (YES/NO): NO